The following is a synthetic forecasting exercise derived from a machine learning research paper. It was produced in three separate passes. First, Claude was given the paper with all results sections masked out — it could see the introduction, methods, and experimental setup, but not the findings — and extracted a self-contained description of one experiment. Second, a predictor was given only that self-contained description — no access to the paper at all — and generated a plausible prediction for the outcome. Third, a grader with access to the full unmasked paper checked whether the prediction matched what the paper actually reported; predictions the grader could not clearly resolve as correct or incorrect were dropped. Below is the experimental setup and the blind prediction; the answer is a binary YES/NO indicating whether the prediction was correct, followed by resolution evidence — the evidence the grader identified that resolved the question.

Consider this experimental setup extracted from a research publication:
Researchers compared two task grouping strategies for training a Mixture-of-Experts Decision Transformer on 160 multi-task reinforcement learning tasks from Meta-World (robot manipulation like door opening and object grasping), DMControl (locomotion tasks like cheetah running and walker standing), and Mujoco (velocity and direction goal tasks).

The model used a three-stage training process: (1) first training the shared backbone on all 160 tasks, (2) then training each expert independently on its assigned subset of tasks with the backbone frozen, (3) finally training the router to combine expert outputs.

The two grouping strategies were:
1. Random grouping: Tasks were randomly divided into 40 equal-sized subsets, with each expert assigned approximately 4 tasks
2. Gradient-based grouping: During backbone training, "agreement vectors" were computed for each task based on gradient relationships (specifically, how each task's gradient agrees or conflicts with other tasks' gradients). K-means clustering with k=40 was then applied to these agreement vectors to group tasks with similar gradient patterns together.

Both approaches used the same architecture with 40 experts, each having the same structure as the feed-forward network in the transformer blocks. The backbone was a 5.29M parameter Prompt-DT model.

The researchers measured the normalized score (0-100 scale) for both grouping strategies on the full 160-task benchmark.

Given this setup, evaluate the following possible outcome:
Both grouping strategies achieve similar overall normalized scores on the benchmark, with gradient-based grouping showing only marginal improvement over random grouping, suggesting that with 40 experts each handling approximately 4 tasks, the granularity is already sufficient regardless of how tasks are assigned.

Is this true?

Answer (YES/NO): NO